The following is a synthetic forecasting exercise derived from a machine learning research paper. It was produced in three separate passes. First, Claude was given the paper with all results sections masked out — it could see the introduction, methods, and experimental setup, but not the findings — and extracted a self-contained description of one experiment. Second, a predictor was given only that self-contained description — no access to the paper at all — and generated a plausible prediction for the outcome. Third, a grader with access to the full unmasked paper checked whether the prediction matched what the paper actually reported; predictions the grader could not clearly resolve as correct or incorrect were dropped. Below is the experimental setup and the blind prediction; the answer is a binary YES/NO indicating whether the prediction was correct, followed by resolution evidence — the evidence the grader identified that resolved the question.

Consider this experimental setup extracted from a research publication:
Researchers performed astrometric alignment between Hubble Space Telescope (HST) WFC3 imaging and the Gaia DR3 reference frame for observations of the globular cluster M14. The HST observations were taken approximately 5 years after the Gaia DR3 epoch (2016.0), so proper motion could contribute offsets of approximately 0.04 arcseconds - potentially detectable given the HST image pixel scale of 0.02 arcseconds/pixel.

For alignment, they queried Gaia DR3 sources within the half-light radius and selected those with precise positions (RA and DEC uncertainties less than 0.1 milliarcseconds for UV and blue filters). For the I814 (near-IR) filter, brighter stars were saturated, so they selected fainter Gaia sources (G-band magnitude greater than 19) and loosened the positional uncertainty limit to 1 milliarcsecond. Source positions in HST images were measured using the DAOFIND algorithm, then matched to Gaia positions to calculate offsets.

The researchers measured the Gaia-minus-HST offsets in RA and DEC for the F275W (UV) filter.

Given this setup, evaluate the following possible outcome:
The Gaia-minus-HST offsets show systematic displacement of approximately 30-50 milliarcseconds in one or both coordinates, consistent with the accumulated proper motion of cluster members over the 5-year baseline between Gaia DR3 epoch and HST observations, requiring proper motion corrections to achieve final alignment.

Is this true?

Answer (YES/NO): YES